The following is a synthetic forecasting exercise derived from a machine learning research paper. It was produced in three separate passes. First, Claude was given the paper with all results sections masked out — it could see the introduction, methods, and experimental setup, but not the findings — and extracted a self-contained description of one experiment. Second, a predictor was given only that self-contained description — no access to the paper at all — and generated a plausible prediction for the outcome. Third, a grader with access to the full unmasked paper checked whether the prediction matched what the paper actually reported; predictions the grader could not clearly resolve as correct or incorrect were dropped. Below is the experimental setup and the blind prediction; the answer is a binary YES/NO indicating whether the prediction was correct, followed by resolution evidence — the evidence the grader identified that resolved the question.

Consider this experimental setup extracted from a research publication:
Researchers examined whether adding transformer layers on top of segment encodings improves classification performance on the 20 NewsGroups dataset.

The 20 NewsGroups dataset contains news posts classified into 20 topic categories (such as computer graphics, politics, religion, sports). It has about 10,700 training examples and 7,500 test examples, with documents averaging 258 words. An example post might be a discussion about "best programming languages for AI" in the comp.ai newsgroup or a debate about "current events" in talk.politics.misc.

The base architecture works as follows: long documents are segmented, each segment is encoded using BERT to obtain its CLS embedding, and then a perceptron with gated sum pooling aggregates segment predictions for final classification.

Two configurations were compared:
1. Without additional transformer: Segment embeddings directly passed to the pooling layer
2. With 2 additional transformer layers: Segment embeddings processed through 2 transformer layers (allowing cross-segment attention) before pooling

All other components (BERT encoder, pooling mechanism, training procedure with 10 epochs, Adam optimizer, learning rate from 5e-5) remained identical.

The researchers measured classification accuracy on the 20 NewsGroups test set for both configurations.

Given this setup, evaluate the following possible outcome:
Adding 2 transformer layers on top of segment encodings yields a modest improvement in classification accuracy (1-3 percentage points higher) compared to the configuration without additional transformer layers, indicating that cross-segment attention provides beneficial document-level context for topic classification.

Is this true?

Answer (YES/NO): NO